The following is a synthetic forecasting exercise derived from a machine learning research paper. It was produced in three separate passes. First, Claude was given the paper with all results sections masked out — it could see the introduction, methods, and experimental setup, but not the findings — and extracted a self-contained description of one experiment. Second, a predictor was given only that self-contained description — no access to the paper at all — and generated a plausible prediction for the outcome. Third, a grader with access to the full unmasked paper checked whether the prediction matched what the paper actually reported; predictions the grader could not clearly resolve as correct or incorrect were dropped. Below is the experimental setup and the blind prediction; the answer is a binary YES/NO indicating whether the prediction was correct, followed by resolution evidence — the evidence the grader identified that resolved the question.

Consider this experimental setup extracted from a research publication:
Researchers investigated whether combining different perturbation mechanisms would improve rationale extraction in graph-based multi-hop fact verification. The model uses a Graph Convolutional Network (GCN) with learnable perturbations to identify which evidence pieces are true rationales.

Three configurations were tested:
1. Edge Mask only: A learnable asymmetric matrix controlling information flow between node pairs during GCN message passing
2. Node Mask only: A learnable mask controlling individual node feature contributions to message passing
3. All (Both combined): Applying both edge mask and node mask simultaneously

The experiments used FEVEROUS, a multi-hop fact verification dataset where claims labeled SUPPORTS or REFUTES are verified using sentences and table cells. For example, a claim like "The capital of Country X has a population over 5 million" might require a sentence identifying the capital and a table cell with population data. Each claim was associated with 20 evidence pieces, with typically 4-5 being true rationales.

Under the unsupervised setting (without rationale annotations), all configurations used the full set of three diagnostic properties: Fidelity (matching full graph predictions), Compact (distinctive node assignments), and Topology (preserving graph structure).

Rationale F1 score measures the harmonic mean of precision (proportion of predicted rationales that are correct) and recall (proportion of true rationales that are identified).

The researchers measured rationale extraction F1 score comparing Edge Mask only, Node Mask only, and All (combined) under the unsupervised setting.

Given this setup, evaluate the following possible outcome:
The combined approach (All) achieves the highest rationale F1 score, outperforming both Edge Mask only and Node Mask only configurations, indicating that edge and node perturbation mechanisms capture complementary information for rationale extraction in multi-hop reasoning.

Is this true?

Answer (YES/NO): NO